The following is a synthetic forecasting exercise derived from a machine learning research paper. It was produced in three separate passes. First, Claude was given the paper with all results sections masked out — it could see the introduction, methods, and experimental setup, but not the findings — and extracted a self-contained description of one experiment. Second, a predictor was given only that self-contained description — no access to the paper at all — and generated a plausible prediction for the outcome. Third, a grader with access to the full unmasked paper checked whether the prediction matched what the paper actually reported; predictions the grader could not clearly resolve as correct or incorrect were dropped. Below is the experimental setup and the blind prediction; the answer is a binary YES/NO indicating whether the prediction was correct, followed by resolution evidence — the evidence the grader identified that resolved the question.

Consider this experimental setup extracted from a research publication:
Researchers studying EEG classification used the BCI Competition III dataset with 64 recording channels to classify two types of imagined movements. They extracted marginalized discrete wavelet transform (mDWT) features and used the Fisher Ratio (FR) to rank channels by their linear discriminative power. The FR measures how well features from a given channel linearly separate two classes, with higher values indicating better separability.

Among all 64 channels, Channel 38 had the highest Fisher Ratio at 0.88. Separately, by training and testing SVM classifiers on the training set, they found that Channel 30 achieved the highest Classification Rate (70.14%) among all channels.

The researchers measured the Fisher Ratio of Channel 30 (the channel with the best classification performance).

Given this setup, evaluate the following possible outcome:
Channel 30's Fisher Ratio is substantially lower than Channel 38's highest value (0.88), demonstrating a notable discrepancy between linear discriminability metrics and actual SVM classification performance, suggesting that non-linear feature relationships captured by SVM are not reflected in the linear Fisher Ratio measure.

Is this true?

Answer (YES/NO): NO